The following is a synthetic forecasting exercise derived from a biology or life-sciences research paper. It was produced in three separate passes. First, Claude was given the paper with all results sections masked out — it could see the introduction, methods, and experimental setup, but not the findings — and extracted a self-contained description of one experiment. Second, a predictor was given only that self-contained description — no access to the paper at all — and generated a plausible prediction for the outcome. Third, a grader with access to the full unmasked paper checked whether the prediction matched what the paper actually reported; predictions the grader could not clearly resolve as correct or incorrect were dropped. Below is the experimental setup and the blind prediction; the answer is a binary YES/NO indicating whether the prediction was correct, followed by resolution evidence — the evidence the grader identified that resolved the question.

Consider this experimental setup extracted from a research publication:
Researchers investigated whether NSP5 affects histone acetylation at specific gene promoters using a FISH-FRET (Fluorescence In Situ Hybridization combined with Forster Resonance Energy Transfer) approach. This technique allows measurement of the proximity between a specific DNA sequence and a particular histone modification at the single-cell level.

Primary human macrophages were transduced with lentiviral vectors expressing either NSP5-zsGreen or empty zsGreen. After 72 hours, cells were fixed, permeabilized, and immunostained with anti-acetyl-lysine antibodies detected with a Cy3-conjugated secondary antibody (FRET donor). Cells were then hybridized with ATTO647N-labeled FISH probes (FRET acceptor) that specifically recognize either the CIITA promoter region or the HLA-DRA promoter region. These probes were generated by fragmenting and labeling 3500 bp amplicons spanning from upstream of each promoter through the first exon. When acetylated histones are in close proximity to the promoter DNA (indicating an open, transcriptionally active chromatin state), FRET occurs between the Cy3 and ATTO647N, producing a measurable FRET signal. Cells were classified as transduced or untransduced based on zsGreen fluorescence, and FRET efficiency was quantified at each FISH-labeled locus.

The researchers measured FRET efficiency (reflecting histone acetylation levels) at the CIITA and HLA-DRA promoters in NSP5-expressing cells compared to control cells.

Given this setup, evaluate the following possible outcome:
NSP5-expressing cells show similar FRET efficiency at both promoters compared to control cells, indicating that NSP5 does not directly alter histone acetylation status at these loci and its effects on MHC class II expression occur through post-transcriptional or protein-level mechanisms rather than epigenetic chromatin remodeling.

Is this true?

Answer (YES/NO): NO